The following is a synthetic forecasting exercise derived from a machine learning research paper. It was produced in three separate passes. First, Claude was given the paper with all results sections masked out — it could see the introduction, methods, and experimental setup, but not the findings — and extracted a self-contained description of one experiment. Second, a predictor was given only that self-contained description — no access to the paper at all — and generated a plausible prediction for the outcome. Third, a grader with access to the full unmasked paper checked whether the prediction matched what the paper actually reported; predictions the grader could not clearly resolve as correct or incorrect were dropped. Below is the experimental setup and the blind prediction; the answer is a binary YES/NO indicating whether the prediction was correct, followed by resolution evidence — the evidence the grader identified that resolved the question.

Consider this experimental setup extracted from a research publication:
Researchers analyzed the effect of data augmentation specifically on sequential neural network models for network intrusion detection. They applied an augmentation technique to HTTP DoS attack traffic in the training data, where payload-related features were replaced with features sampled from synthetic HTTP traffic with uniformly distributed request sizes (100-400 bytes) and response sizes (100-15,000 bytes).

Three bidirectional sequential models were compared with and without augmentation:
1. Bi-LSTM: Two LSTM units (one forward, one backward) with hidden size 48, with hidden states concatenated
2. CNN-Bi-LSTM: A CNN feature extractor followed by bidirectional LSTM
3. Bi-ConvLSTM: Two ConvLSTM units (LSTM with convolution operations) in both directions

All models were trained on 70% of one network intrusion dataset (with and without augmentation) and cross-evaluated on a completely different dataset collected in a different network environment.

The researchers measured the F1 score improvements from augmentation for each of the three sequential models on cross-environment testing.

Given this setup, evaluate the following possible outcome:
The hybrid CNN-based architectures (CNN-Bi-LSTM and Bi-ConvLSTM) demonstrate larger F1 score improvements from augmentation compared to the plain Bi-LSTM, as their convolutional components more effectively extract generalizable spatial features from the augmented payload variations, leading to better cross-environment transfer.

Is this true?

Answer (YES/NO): NO